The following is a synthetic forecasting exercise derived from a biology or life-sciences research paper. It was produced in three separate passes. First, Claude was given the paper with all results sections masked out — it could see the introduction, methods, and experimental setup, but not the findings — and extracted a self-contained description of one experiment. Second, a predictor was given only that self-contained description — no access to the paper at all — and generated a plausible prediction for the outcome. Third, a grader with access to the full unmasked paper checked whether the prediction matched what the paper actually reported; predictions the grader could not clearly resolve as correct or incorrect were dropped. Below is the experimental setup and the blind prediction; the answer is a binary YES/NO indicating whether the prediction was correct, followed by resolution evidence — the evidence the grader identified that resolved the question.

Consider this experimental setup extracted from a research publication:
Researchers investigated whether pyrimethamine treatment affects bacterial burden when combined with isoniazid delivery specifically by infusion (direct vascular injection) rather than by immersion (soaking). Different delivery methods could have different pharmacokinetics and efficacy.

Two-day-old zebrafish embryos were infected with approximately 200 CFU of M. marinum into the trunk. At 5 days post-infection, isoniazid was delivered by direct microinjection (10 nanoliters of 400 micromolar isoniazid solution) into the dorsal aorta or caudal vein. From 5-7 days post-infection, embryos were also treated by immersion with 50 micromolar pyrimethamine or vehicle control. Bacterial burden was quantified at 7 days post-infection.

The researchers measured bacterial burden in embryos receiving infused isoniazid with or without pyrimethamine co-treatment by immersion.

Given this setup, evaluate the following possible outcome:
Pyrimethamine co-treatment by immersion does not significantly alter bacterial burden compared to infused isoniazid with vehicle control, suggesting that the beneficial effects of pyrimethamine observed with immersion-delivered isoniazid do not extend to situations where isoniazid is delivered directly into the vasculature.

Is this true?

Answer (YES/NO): NO